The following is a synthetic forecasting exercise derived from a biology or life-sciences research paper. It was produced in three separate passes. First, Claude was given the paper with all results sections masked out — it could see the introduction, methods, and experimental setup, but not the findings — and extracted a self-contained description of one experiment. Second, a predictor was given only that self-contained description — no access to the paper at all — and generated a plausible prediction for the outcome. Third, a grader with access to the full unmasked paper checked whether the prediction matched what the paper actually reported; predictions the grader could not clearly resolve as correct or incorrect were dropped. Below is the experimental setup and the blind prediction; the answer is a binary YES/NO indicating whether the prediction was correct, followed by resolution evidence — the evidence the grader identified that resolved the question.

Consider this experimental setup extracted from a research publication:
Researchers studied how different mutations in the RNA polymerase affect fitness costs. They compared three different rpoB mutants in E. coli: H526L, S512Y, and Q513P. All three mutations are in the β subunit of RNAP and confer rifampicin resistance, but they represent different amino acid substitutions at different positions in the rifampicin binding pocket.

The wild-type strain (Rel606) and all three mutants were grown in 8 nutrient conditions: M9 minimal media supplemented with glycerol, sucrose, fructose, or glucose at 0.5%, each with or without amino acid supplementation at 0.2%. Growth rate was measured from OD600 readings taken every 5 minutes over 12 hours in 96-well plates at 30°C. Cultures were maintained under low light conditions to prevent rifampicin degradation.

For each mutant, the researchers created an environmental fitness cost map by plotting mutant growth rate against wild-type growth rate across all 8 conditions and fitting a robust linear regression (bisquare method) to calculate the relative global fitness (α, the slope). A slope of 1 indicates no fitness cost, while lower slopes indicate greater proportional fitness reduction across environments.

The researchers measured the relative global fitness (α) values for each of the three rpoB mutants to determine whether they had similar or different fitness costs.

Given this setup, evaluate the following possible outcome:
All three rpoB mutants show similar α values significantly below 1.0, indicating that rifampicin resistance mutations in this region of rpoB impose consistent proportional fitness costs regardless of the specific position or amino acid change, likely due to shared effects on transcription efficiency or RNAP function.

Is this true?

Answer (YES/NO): NO